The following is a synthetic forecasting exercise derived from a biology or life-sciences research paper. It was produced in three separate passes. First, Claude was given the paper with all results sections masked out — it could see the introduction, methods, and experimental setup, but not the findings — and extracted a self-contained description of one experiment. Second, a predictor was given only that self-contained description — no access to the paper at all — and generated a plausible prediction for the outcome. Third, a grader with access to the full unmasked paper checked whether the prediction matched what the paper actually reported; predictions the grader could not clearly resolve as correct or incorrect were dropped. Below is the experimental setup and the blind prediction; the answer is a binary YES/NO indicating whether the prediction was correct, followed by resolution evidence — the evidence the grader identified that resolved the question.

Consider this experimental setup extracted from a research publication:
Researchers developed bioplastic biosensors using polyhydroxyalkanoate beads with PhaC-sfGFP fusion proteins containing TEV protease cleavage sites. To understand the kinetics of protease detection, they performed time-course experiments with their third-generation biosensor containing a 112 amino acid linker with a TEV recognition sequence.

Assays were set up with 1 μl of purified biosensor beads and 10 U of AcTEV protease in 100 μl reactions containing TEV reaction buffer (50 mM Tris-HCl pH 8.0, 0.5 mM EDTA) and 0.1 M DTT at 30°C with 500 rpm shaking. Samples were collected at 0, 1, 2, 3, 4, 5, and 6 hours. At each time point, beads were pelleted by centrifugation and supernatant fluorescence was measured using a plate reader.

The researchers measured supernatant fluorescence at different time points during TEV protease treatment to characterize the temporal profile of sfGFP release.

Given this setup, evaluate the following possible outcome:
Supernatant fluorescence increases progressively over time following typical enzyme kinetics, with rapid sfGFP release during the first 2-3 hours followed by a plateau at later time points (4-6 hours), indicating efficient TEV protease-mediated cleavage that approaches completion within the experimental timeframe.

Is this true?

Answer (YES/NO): NO